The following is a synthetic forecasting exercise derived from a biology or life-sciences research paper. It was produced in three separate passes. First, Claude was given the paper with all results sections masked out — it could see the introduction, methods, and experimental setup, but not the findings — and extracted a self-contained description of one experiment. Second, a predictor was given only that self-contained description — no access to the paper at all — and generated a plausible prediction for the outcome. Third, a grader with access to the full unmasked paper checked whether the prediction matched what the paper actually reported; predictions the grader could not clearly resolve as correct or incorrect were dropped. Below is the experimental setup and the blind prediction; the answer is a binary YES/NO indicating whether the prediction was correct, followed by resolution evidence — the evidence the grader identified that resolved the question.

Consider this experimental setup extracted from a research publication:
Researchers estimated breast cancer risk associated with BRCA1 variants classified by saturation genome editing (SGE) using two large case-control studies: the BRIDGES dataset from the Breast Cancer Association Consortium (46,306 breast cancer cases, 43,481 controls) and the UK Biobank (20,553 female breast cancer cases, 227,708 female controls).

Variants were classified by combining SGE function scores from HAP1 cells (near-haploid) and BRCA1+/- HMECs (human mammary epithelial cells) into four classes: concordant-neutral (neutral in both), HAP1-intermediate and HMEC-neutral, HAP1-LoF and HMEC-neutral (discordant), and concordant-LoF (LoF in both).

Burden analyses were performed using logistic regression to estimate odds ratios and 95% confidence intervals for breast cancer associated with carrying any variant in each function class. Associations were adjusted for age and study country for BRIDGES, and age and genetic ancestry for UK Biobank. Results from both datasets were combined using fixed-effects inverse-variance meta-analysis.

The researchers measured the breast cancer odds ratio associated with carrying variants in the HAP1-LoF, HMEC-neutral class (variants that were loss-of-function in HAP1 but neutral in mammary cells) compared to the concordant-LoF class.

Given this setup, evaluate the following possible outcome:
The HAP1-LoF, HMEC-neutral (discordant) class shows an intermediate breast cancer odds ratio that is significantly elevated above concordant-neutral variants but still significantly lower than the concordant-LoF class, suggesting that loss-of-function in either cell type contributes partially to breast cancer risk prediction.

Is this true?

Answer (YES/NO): YES